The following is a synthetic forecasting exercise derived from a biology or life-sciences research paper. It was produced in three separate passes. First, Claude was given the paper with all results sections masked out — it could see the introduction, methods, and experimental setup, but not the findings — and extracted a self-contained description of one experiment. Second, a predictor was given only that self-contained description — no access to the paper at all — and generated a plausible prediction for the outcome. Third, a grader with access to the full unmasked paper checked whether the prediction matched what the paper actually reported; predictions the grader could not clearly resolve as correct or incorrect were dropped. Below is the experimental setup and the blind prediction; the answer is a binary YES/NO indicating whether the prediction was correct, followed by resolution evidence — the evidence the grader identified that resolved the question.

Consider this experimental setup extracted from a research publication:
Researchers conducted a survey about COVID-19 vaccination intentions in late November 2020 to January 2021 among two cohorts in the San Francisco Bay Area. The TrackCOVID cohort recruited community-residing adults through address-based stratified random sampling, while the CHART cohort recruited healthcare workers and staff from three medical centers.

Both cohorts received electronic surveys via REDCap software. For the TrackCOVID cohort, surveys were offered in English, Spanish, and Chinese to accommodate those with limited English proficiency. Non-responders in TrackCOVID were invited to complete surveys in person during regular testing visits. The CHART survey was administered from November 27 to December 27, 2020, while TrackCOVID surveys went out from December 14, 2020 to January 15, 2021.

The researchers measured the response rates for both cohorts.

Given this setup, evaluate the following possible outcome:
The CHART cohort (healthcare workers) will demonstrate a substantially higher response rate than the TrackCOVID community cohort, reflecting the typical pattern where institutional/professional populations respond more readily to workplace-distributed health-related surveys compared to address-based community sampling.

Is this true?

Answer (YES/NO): NO